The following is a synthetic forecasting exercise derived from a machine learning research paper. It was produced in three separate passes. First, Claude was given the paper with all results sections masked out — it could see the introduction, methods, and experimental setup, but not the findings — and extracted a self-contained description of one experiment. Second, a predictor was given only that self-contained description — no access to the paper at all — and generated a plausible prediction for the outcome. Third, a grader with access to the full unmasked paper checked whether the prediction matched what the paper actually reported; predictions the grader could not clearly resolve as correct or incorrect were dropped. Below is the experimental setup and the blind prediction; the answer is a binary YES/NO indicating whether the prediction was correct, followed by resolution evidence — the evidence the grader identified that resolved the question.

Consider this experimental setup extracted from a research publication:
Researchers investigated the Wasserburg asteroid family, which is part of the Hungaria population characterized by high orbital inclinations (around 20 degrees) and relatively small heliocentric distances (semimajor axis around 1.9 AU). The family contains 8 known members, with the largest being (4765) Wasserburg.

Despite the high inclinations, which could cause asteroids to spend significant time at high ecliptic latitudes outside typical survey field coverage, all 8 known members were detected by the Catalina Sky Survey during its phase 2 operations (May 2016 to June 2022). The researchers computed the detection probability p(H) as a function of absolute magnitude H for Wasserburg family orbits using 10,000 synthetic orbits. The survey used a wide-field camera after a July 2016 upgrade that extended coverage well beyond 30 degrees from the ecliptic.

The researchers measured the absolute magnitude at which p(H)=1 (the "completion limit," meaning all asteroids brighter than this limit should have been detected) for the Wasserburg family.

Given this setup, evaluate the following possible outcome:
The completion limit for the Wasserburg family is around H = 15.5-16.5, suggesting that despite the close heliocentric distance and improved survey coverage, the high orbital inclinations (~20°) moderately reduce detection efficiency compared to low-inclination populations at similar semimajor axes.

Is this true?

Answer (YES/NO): NO